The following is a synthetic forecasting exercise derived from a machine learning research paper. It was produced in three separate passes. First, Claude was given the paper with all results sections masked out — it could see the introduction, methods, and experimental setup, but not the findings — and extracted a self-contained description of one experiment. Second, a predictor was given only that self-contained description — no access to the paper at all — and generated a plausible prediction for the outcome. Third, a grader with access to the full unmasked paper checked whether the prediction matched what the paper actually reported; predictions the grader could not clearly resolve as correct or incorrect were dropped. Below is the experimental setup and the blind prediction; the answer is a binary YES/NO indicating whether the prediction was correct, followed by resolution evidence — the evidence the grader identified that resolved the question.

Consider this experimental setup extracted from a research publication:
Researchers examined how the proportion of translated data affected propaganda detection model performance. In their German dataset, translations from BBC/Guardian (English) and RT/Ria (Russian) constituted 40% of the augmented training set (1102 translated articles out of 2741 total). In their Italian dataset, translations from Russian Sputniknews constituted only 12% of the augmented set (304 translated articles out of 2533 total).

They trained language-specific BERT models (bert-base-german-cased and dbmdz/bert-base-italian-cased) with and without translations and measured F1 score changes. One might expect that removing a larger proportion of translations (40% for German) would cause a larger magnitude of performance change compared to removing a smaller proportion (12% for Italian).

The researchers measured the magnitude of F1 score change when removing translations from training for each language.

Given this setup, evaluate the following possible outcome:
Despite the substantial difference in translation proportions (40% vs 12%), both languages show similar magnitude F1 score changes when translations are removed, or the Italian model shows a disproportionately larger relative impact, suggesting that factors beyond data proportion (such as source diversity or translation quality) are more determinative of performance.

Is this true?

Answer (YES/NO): YES